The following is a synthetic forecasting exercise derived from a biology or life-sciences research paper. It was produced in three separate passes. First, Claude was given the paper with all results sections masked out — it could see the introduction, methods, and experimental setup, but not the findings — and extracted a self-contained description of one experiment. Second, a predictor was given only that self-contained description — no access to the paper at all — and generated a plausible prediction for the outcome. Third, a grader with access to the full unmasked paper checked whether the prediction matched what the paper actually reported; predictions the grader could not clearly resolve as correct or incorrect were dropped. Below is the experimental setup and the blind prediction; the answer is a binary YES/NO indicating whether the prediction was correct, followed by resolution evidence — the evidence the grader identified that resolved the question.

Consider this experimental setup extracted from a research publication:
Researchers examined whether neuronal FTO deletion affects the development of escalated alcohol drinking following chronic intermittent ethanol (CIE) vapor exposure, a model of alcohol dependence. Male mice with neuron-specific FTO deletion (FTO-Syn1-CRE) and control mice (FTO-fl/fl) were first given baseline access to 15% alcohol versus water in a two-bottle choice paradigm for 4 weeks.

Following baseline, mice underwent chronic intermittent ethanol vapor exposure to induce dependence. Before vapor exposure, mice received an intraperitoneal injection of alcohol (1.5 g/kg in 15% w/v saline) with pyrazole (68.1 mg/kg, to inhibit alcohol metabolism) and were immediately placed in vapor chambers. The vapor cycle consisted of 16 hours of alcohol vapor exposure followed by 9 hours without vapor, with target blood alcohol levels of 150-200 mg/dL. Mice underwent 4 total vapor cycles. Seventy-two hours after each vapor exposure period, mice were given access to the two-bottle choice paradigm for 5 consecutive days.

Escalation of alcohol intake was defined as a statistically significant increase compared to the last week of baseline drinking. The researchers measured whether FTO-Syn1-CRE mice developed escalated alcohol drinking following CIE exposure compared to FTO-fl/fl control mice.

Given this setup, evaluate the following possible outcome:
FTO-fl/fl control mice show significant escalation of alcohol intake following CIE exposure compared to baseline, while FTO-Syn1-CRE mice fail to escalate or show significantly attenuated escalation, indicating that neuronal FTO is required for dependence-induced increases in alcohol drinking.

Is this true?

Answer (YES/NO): NO